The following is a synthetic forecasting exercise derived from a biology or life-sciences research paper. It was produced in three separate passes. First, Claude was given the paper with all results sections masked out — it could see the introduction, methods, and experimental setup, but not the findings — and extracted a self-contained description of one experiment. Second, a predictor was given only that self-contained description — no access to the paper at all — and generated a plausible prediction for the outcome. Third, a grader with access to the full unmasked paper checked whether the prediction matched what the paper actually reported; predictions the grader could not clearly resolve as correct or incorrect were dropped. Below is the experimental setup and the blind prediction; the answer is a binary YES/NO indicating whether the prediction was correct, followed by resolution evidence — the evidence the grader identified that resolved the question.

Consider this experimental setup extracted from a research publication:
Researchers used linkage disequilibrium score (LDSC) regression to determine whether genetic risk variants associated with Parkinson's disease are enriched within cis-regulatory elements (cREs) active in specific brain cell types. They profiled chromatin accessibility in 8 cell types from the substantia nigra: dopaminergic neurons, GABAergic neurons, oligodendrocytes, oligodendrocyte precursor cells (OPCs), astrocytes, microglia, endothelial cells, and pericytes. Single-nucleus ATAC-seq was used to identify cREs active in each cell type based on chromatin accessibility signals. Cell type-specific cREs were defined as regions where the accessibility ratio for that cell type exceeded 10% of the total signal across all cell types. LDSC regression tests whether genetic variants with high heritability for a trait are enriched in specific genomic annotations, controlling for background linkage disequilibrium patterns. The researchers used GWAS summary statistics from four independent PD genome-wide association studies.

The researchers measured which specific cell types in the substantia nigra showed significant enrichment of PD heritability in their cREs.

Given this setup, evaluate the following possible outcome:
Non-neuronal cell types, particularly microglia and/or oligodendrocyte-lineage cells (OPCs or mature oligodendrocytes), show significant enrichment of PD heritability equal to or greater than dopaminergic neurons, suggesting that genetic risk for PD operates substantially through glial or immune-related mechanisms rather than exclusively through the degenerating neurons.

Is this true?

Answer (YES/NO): YES